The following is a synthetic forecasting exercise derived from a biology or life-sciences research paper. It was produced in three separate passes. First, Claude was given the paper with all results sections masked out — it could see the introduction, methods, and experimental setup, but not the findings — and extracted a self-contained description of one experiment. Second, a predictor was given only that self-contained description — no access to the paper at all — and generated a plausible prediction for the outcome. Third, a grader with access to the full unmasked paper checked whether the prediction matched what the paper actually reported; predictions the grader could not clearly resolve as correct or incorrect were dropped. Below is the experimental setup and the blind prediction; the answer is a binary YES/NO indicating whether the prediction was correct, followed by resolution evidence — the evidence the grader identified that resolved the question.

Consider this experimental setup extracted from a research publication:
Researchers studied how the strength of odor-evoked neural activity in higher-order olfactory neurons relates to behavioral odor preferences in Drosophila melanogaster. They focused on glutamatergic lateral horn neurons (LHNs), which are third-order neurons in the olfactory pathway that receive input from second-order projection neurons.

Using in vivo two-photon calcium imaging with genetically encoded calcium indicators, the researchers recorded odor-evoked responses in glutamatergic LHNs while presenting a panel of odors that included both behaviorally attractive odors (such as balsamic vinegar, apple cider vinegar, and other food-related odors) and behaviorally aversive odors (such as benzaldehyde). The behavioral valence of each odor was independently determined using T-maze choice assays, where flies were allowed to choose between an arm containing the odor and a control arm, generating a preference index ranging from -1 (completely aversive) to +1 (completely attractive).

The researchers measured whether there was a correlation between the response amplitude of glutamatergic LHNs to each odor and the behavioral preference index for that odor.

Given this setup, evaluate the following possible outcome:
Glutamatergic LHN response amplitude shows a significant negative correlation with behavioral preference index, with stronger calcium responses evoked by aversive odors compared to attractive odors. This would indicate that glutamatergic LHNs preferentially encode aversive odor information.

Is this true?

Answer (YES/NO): NO